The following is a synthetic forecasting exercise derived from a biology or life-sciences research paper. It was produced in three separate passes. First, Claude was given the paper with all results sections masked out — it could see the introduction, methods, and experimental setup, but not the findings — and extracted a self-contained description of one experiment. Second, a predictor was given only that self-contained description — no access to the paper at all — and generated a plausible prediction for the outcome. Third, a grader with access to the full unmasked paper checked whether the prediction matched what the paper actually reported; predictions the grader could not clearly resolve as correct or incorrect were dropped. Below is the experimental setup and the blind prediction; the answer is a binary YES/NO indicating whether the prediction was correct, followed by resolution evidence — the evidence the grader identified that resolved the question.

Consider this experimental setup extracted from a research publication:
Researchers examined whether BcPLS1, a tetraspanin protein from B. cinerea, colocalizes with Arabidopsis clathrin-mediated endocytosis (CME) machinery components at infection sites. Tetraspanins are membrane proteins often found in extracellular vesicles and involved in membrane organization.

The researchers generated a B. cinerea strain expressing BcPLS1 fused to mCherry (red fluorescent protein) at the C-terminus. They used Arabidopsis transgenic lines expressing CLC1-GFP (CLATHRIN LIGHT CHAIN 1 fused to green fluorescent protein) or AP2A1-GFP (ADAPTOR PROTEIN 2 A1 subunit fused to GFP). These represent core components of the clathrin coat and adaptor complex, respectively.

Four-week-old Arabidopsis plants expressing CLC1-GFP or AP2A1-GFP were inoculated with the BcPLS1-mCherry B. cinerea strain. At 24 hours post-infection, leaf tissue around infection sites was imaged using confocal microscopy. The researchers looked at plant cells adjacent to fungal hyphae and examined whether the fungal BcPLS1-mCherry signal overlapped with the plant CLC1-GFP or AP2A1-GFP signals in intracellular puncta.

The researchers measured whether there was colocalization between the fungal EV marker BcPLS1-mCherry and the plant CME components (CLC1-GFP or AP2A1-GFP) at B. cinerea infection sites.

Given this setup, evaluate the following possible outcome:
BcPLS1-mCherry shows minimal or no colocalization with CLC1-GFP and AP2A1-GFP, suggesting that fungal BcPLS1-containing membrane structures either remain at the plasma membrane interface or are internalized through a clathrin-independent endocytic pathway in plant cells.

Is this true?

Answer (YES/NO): NO